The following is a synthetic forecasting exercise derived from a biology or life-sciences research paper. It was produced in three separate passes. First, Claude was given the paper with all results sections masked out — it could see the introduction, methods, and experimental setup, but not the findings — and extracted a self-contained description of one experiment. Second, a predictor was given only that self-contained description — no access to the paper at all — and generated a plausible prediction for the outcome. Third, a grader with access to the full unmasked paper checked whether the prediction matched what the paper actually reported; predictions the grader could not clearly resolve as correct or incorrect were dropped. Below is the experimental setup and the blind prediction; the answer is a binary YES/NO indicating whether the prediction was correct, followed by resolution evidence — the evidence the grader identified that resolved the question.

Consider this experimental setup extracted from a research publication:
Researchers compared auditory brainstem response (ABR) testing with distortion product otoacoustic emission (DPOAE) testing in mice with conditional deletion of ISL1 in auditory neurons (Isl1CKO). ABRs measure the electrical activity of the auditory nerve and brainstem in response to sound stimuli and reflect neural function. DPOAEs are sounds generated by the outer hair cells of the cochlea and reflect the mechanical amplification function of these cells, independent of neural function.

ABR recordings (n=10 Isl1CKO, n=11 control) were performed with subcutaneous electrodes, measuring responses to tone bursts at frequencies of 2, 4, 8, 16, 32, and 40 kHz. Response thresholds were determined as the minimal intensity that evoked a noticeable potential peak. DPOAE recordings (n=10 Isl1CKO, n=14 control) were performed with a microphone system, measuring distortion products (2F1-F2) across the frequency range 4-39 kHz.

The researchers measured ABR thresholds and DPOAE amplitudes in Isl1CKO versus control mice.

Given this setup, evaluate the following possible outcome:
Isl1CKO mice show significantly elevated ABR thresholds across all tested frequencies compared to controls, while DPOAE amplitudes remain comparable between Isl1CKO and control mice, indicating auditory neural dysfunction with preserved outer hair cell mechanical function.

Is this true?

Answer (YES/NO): NO